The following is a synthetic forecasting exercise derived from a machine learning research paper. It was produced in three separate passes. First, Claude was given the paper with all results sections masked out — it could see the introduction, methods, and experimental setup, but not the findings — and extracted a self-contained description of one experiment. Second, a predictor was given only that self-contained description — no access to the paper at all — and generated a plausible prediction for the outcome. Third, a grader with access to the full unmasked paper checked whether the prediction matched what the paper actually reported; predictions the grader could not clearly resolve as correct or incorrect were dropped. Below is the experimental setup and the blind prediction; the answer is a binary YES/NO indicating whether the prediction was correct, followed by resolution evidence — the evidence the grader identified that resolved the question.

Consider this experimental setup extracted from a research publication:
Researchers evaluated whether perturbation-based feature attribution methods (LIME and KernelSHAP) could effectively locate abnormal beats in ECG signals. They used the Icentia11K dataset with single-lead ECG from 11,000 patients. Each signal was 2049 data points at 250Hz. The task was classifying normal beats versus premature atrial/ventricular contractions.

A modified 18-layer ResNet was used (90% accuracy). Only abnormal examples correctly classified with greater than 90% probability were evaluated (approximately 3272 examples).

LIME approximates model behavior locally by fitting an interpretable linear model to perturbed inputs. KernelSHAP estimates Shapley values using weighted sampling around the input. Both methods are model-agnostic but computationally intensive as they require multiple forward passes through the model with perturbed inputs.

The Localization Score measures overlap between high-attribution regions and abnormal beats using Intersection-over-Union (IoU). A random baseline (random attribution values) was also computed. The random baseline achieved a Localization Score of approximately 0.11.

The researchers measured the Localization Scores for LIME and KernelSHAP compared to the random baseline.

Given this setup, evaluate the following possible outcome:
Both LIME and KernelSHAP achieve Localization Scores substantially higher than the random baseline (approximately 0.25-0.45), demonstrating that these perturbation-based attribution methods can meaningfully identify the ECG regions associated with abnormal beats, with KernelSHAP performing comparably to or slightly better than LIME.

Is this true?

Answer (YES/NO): NO